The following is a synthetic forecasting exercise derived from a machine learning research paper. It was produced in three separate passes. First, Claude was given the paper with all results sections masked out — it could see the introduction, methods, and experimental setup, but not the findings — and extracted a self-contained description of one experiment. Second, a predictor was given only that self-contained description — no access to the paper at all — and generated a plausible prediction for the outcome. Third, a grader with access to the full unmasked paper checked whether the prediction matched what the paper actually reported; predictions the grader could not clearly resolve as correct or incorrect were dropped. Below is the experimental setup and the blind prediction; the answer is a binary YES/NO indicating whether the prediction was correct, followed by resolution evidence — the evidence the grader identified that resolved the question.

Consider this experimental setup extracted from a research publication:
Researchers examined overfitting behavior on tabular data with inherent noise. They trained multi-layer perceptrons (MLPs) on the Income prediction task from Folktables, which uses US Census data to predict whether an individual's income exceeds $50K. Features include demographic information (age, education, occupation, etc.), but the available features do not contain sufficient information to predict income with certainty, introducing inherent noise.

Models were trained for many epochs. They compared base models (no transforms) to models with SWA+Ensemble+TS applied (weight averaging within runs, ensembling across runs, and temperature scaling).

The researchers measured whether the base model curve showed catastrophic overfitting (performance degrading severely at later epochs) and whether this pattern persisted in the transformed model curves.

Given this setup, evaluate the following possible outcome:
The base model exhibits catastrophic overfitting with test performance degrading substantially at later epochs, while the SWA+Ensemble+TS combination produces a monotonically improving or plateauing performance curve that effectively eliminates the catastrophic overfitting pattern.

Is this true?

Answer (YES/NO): YES